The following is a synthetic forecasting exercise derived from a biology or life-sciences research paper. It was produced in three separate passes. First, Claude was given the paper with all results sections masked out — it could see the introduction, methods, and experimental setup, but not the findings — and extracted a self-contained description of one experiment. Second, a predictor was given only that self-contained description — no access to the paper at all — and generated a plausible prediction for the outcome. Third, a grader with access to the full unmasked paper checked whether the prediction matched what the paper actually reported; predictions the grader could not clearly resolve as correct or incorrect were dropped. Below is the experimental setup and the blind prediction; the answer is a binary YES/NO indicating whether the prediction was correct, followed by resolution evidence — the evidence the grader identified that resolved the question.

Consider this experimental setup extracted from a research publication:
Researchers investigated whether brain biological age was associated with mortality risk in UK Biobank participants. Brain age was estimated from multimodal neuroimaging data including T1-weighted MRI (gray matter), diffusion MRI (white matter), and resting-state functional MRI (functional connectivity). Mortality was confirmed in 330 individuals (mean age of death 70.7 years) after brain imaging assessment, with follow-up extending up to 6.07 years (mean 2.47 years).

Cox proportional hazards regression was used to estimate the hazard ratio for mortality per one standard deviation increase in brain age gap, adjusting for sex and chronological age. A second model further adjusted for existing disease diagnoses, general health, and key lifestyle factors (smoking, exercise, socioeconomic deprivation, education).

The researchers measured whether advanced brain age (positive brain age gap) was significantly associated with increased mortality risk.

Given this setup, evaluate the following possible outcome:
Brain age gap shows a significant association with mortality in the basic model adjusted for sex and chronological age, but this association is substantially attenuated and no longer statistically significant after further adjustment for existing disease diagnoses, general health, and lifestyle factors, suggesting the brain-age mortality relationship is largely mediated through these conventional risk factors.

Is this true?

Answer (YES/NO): NO